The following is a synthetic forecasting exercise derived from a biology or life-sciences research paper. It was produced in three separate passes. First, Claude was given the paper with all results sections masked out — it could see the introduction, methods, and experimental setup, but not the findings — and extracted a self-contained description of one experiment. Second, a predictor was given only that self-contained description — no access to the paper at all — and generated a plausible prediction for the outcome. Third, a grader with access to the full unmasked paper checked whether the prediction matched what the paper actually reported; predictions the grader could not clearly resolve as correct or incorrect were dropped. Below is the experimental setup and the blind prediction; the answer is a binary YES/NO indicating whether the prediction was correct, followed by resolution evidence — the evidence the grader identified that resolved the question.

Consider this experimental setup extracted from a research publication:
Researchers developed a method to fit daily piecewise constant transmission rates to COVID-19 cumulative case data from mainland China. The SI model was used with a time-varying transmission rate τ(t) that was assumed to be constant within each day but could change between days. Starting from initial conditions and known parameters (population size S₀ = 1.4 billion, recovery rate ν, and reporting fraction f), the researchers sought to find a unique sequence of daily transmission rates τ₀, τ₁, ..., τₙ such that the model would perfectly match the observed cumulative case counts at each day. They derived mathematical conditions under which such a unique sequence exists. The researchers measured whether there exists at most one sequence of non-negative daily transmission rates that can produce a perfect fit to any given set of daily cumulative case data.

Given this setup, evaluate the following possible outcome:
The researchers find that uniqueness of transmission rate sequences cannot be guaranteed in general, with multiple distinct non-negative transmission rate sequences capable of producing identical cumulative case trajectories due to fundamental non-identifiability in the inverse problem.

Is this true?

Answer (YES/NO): NO